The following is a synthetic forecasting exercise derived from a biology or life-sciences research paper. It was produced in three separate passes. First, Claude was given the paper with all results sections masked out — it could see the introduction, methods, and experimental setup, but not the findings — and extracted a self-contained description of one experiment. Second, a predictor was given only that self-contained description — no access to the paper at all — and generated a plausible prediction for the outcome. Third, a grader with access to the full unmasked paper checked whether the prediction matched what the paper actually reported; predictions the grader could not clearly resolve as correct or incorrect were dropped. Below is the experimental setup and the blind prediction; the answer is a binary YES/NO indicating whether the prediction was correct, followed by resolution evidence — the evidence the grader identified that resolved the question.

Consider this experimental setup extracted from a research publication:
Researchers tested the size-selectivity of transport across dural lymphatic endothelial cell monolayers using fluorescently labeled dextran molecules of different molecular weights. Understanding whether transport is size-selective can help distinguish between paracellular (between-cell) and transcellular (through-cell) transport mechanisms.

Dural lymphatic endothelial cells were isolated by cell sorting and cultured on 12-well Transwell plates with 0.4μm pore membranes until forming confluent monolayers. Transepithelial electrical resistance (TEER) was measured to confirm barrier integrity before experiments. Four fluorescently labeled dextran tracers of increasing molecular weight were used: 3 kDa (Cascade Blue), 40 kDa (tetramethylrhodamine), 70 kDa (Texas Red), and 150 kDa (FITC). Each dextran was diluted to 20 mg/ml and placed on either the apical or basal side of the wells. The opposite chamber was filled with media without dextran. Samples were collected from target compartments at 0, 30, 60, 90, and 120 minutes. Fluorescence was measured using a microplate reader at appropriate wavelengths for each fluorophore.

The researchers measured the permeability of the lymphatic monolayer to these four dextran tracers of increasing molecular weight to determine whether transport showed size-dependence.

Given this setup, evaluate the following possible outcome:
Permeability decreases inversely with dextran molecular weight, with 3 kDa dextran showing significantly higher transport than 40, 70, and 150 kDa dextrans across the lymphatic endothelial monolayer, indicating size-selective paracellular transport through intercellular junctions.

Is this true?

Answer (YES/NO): NO